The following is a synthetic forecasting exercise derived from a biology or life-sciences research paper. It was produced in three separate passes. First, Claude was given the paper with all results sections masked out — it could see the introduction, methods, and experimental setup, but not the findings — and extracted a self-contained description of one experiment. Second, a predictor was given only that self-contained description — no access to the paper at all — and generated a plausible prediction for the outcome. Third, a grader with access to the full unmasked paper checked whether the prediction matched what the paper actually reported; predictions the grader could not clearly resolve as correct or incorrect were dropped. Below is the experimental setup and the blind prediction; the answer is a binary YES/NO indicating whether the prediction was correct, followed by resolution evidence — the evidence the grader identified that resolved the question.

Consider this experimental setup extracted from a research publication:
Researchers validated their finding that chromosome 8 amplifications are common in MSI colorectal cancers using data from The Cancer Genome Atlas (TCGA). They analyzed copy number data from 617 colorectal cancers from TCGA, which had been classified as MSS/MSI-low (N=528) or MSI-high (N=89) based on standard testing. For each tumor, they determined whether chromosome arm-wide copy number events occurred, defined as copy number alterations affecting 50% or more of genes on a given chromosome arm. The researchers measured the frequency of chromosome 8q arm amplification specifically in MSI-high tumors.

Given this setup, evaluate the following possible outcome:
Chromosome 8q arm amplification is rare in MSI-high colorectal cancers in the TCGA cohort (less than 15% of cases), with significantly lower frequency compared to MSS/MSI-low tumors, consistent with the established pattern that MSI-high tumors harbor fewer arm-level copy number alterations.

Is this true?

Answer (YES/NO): NO